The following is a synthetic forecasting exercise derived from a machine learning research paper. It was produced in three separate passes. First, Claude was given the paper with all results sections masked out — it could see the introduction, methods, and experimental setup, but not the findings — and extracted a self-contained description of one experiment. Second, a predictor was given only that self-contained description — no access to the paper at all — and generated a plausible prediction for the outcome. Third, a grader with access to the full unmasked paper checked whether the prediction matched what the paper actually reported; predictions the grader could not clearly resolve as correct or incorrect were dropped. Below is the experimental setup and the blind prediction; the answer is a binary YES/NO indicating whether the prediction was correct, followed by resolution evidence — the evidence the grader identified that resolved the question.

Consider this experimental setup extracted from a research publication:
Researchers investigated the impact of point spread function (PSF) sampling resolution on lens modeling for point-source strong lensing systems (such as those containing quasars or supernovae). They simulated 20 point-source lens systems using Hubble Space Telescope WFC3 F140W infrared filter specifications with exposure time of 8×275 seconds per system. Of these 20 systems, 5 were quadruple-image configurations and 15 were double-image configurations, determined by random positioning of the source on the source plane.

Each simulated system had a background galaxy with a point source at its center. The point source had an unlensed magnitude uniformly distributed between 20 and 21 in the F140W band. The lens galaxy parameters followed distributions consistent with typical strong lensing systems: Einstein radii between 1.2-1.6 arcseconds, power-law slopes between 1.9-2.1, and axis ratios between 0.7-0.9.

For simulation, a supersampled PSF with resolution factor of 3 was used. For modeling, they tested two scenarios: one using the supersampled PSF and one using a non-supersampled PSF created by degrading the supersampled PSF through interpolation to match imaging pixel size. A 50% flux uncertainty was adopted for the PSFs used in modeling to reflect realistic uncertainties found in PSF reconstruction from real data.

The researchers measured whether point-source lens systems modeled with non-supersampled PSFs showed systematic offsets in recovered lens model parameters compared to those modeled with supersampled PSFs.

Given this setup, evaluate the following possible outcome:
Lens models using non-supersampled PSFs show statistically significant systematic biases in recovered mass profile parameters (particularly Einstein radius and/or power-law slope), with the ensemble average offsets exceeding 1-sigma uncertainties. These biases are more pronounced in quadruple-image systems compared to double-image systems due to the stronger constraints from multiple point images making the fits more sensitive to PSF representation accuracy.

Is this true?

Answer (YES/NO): NO